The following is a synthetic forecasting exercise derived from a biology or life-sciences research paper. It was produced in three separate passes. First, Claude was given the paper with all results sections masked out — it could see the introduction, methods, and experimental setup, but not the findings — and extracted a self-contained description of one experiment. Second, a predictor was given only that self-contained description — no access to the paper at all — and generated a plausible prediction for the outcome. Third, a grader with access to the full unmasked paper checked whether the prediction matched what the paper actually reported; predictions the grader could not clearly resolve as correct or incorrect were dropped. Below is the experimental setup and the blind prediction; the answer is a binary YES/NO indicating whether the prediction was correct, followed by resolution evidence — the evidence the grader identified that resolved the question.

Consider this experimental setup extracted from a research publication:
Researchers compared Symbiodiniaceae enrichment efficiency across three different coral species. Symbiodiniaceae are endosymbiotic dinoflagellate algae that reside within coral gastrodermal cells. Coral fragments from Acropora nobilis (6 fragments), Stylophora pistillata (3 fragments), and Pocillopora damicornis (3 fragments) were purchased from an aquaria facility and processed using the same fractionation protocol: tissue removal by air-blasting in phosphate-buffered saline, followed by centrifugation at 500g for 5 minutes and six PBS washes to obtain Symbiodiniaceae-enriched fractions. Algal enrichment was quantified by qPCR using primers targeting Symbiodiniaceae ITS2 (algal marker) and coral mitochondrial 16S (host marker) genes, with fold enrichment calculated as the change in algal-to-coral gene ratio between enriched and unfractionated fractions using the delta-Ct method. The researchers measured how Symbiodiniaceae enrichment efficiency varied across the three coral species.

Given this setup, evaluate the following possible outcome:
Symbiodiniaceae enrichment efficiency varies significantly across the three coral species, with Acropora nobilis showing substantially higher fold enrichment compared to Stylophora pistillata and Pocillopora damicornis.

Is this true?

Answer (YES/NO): NO